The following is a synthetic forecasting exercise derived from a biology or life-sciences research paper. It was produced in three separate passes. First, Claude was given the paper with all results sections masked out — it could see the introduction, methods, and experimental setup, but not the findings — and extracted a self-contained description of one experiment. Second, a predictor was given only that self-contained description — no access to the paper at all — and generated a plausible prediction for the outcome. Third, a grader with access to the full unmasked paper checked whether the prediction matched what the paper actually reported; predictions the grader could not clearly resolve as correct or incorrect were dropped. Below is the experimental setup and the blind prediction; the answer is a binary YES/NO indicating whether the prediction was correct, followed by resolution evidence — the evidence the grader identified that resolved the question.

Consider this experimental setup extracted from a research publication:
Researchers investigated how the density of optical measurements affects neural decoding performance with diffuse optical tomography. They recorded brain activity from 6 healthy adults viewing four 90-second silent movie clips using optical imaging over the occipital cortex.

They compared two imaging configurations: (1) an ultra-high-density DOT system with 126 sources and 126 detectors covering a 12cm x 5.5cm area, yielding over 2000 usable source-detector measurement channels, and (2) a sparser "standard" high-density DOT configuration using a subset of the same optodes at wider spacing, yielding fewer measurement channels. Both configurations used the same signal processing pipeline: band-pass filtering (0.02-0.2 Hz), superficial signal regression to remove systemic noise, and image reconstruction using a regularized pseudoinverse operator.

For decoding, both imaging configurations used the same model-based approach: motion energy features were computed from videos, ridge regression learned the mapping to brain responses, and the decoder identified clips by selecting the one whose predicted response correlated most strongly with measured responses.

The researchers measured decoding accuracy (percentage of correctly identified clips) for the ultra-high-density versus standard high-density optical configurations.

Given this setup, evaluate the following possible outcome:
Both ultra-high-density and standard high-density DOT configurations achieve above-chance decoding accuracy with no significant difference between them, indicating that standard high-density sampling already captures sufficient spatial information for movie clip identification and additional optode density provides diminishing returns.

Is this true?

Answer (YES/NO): NO